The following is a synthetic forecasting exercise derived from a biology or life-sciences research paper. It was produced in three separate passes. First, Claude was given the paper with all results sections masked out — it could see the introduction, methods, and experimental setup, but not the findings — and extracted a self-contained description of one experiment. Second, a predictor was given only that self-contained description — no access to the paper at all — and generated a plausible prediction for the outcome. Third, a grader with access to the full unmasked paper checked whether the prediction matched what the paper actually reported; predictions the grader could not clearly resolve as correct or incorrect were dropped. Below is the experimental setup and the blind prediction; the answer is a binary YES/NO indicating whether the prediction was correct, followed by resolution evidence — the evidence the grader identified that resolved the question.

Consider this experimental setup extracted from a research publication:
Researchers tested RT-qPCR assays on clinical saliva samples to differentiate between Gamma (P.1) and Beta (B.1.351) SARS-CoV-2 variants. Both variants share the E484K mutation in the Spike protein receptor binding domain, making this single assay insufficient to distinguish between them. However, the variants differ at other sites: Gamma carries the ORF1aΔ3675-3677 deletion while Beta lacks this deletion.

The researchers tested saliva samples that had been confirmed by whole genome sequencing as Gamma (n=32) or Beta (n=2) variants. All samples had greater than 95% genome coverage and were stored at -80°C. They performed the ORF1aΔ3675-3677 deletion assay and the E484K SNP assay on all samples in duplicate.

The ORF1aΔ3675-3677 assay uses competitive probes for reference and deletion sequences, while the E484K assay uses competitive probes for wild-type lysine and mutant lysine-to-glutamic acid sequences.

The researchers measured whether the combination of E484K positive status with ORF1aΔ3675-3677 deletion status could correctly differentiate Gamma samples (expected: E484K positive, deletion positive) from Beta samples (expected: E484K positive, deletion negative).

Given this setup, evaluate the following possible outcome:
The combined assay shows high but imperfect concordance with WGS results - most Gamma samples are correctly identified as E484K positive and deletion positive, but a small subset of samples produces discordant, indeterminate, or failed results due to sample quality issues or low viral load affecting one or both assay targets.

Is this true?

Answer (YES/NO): YES